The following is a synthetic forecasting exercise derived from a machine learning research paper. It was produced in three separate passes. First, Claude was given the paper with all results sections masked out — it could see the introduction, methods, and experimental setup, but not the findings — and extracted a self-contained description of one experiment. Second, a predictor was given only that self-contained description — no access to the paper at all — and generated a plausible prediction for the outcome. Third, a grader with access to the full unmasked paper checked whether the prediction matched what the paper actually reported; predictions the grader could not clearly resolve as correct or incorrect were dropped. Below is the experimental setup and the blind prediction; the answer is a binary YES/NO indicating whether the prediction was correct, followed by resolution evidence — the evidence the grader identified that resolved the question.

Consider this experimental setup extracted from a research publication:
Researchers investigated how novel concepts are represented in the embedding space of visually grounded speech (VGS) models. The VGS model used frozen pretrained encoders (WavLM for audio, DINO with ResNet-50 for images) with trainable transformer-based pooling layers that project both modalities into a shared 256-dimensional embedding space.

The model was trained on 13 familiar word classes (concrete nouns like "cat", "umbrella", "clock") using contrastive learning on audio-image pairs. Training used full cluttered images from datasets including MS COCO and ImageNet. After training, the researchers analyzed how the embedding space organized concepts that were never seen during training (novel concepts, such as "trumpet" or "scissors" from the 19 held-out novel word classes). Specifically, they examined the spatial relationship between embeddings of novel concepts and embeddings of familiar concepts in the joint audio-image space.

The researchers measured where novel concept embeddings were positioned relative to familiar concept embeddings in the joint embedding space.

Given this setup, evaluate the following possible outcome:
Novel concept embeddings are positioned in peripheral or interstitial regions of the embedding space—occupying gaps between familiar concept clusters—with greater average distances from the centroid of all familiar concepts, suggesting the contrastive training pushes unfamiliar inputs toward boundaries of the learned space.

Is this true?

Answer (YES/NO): NO